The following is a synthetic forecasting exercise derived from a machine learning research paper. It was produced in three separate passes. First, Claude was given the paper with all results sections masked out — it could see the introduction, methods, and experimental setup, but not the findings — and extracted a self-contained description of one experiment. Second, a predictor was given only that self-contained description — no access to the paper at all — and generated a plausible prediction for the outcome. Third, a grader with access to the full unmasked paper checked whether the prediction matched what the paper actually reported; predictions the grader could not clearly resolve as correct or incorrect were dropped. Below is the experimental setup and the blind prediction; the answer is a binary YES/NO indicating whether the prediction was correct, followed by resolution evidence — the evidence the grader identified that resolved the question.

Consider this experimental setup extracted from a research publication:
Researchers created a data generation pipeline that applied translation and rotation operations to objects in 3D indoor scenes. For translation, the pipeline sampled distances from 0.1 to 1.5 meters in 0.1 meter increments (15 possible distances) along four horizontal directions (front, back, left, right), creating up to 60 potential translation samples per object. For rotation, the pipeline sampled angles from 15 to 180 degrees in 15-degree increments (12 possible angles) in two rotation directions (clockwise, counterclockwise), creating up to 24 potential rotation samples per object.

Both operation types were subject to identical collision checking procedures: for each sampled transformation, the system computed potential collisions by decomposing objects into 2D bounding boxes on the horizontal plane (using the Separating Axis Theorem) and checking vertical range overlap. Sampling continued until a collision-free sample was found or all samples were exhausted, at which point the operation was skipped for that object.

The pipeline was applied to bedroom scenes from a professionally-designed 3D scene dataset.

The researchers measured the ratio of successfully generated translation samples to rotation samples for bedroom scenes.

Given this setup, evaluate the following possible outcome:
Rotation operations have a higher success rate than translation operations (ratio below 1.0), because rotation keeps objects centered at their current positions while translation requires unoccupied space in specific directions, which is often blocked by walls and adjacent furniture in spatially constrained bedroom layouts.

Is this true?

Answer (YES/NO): NO